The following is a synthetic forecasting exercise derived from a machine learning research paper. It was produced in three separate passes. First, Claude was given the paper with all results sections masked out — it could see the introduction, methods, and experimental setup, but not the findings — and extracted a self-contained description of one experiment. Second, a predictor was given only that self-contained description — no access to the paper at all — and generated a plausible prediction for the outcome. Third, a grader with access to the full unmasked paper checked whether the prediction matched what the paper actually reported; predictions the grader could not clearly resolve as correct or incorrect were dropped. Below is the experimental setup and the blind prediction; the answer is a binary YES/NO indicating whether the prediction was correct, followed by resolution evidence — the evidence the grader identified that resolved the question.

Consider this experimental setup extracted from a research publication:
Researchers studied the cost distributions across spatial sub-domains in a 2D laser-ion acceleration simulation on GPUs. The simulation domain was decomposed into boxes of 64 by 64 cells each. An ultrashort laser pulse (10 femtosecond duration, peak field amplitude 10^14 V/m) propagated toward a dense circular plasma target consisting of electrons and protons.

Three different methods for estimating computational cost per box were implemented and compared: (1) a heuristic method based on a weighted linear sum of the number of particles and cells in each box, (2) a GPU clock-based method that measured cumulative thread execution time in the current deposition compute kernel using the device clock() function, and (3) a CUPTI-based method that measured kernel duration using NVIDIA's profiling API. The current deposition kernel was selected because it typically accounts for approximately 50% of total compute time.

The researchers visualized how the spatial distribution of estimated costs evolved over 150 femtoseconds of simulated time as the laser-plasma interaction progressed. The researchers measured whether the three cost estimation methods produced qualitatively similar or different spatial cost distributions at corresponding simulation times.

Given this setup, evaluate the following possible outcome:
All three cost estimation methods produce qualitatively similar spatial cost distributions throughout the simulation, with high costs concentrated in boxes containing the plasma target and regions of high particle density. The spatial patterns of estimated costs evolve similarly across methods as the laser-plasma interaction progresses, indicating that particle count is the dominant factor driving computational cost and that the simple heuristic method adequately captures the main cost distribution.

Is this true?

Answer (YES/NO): YES